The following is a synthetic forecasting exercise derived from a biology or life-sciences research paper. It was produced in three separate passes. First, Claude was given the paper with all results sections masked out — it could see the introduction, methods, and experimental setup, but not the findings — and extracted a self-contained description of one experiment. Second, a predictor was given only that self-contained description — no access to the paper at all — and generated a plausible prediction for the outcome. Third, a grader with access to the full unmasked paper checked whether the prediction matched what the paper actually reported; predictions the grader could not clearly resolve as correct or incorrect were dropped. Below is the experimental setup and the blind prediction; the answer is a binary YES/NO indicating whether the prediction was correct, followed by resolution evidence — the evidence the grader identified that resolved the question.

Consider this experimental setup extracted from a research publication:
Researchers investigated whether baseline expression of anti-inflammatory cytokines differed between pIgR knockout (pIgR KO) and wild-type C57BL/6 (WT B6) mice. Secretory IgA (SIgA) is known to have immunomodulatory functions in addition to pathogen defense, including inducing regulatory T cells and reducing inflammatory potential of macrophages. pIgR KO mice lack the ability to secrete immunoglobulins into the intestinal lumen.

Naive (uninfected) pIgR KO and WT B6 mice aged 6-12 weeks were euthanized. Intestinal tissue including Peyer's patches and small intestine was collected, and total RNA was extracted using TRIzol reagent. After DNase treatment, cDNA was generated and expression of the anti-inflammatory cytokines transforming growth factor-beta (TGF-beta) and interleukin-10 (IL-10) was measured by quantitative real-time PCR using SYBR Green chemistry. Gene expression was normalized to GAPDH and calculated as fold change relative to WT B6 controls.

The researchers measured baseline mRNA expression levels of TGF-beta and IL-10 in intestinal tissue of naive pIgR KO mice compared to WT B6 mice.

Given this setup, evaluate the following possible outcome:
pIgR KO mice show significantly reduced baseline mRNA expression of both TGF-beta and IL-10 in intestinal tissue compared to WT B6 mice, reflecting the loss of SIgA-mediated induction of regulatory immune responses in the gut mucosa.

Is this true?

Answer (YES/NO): NO